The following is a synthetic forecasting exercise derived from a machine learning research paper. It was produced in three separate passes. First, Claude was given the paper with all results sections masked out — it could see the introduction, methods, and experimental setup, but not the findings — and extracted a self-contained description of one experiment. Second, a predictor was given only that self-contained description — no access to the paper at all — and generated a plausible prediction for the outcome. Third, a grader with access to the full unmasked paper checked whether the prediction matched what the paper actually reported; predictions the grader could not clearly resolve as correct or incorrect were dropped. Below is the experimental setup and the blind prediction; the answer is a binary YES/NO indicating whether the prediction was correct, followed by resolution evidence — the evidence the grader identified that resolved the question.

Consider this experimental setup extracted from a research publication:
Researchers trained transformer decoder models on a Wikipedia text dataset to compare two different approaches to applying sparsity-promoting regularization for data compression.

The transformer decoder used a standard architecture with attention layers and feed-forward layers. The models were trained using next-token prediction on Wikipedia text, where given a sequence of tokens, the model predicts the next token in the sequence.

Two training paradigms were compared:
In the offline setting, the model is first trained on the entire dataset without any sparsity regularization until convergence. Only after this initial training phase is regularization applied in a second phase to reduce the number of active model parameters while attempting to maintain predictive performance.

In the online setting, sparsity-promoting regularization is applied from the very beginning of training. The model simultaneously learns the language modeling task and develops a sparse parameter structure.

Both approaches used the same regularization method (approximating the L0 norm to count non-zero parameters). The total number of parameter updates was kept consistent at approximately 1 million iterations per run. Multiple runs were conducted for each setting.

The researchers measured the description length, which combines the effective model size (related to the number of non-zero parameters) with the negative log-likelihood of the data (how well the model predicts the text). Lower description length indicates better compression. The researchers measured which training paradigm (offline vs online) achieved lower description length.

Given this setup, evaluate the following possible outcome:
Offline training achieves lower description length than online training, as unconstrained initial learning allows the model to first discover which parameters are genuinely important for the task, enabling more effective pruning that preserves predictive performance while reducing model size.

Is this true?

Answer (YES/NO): YES